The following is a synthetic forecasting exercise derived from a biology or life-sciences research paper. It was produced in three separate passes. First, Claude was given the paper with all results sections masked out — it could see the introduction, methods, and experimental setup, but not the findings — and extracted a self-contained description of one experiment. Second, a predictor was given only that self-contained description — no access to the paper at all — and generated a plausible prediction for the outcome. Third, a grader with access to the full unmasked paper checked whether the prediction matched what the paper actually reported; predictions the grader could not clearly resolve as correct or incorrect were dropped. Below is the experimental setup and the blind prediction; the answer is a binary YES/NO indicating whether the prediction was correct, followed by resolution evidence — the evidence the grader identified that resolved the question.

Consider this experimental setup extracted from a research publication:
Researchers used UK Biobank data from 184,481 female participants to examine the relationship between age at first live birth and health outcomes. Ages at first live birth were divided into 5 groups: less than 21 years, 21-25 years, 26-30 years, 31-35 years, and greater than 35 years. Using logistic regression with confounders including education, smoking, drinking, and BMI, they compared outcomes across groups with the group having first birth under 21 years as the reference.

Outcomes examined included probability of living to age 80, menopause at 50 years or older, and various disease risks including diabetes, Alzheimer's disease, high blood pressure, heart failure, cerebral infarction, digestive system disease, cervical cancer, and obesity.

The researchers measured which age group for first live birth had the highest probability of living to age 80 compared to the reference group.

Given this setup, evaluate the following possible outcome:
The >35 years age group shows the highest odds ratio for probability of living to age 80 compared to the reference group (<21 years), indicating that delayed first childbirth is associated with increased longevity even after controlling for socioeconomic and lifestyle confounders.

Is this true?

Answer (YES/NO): NO